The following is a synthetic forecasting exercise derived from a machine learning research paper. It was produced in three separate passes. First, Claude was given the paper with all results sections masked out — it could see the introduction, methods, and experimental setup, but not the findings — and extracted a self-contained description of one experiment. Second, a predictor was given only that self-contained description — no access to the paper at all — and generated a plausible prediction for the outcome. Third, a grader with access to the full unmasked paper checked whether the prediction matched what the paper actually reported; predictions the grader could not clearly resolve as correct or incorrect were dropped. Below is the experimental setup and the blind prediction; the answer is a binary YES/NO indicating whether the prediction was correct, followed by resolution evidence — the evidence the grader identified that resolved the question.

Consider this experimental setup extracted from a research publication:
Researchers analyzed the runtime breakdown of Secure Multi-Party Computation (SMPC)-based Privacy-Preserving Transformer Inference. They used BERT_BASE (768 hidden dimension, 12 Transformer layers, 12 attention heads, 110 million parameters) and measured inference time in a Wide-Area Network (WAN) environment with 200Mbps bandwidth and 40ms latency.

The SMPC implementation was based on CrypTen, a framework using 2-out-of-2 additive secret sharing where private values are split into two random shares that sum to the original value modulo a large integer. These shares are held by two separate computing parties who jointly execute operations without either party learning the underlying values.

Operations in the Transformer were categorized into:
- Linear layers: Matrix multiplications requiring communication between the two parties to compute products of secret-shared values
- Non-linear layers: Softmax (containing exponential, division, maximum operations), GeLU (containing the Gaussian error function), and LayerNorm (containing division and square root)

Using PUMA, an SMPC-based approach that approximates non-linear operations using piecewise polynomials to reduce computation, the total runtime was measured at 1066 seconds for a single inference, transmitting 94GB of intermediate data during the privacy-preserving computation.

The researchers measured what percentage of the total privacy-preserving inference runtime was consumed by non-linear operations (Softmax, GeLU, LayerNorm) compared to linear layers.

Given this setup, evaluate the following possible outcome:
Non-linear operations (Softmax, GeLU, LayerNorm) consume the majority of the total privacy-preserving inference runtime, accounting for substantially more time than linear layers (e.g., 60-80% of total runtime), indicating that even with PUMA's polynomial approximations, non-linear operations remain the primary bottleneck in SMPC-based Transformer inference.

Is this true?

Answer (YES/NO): YES